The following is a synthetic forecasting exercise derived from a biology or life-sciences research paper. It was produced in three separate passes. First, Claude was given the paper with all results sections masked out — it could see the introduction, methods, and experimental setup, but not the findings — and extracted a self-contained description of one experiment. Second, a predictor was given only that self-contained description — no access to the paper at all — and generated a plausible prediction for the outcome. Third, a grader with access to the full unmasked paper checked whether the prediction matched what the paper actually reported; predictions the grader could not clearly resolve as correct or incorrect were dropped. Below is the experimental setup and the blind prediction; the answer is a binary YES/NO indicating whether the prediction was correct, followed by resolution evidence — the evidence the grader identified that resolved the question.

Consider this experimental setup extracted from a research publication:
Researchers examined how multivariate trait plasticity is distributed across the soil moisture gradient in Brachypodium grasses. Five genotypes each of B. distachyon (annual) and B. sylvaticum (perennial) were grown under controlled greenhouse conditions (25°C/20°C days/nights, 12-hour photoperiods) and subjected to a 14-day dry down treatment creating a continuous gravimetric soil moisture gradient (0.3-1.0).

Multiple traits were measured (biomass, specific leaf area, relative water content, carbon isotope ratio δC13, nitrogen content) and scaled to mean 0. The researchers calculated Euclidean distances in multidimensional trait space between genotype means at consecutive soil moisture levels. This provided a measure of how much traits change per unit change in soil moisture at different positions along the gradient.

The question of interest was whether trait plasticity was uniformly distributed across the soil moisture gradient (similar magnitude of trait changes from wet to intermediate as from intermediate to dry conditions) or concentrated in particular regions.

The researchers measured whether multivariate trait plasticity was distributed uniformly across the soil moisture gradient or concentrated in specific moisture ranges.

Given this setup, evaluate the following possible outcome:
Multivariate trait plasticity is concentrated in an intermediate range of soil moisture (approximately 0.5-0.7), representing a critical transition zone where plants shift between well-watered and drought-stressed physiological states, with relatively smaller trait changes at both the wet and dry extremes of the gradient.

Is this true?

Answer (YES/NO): NO